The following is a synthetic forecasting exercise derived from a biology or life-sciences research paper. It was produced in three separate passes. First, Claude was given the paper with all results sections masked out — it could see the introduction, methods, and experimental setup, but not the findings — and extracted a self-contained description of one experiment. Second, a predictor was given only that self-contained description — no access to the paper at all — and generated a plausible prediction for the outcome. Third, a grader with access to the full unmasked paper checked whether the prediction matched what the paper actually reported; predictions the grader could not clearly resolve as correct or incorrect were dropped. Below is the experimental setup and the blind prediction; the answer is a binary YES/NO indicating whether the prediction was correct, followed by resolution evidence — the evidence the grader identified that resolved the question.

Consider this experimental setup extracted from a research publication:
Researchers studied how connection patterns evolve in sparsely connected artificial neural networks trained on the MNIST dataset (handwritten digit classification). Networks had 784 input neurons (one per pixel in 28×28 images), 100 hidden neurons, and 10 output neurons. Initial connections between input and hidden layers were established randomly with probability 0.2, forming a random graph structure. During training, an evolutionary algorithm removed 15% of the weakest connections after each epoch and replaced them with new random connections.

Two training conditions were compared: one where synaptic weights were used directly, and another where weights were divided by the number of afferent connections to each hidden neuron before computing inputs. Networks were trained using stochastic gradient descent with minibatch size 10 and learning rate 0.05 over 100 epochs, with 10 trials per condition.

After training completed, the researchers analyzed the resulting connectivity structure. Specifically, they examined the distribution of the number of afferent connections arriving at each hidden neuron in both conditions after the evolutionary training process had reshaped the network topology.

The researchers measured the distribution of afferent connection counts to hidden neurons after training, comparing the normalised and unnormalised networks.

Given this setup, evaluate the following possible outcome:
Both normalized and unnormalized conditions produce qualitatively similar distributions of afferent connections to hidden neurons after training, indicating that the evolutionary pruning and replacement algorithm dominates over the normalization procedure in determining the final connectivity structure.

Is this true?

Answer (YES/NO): NO